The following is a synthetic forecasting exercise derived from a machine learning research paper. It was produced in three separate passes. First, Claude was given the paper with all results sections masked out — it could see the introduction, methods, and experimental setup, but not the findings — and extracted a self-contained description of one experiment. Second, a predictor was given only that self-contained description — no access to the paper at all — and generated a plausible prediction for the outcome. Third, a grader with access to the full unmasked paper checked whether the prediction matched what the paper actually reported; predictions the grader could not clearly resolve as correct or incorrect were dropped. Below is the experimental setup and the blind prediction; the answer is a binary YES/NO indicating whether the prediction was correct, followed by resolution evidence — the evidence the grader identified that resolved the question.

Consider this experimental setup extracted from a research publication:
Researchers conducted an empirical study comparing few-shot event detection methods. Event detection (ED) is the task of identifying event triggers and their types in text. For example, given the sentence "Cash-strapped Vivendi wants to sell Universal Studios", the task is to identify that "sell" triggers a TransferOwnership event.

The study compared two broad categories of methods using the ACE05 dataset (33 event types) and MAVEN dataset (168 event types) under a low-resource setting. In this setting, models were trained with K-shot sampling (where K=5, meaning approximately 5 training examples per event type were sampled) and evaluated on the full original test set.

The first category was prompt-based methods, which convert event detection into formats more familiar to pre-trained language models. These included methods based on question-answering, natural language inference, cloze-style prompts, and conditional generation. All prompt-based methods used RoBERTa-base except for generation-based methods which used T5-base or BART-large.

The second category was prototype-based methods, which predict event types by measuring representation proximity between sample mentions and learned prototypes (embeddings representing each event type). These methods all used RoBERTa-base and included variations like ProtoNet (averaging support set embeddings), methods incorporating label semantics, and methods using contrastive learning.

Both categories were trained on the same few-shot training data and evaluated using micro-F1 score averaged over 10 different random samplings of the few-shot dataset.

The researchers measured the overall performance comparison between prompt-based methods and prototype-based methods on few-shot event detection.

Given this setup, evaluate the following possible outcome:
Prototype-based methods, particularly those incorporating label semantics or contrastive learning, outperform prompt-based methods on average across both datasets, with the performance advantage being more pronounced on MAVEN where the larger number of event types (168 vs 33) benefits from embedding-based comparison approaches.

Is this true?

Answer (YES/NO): NO